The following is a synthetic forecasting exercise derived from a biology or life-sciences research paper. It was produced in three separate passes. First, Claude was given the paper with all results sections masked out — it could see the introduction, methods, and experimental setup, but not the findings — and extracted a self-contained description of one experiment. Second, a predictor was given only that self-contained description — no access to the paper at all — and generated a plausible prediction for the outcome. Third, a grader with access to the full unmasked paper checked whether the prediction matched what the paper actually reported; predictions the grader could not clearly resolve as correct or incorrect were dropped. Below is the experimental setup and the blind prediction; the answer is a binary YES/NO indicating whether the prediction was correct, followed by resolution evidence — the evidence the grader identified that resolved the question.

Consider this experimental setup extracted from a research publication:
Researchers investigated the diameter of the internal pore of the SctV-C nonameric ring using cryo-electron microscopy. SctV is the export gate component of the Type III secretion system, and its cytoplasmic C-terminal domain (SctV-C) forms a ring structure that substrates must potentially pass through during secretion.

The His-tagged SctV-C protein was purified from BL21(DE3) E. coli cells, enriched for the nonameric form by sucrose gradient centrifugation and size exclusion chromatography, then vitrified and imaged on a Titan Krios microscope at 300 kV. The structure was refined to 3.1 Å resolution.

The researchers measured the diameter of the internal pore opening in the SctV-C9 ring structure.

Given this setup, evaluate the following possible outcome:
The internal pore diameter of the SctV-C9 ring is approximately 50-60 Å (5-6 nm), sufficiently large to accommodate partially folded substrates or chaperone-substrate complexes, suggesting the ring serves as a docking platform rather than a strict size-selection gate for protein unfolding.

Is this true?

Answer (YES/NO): YES